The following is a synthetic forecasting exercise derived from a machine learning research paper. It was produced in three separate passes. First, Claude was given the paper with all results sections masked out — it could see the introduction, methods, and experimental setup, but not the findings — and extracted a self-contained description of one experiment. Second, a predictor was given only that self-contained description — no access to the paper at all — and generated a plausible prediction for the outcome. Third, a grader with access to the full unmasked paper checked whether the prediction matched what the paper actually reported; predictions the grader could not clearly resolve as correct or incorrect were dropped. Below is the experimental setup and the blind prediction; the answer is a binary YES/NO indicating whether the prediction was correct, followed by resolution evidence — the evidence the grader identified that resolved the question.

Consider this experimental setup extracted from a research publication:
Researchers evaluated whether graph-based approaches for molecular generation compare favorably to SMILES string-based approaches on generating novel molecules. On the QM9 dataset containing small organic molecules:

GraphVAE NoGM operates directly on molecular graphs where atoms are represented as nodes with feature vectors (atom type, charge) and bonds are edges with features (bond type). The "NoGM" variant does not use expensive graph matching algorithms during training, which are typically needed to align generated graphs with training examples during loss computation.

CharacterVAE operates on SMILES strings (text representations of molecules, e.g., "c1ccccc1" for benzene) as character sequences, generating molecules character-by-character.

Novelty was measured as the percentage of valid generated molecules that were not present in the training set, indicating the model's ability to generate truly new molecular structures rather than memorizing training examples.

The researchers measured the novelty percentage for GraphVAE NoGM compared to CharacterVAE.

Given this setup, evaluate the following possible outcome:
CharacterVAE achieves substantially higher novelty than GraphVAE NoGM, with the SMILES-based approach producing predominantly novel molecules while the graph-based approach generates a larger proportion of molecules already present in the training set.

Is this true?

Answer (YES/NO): YES